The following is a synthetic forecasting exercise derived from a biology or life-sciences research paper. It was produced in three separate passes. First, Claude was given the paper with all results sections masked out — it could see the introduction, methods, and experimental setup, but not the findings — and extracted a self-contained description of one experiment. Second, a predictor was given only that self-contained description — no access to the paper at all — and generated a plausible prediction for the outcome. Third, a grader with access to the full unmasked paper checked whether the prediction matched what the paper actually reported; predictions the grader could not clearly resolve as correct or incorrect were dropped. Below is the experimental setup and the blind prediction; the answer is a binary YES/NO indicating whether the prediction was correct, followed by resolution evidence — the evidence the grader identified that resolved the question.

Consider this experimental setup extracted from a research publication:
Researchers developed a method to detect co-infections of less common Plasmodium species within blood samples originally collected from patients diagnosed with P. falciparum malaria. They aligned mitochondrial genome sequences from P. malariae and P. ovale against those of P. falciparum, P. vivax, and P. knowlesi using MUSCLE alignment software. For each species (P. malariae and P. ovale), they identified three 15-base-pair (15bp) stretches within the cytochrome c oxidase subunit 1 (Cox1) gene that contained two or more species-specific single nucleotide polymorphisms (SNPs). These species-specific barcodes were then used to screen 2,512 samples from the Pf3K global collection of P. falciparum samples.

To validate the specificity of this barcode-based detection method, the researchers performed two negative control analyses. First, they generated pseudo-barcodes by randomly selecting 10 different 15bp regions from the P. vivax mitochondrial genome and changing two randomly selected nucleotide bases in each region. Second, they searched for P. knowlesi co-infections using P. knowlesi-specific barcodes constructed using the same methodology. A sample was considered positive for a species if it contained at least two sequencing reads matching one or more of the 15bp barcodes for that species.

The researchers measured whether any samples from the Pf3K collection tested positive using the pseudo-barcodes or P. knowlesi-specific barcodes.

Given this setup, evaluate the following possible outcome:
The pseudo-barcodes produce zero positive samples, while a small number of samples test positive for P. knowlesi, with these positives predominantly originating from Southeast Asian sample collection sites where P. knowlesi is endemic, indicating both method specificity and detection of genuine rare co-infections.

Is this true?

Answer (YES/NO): NO